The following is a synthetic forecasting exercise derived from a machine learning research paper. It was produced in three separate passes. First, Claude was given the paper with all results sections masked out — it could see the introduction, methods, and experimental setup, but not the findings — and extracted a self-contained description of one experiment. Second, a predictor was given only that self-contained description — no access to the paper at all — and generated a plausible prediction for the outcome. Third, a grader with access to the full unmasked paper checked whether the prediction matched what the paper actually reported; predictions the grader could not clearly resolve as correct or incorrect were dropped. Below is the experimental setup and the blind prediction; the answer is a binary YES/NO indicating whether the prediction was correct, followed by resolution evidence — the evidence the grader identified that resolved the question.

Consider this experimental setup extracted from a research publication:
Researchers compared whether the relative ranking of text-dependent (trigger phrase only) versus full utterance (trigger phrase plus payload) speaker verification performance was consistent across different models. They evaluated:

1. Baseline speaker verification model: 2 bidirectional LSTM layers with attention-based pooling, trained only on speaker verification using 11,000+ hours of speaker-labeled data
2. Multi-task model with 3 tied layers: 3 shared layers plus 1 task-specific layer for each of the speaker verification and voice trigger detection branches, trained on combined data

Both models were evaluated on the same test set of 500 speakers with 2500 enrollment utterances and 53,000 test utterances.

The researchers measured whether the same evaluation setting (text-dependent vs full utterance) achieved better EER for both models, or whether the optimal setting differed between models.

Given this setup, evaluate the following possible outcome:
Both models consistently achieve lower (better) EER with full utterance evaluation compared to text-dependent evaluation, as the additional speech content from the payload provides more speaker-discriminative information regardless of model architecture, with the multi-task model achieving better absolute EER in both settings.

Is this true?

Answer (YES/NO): NO